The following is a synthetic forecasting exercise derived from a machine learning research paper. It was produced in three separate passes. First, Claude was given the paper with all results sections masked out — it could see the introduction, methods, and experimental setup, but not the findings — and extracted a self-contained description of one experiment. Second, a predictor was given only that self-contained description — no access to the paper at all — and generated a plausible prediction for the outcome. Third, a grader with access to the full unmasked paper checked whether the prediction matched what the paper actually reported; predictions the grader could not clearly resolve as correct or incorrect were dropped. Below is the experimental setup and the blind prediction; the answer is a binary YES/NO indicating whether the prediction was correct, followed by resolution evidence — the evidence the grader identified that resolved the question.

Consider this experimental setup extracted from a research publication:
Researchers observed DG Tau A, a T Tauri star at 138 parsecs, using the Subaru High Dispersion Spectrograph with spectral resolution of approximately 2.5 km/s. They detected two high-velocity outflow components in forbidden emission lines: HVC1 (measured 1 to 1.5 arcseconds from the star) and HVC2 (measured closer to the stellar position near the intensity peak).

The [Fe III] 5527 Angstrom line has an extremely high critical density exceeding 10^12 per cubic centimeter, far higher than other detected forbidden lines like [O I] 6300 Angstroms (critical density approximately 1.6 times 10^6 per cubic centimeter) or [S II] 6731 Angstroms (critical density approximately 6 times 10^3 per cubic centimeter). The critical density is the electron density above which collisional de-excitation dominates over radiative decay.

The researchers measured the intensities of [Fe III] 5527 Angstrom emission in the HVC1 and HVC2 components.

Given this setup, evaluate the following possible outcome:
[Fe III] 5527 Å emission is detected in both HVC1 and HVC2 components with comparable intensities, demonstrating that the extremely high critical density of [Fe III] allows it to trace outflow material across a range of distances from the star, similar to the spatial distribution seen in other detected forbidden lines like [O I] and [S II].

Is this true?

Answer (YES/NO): NO